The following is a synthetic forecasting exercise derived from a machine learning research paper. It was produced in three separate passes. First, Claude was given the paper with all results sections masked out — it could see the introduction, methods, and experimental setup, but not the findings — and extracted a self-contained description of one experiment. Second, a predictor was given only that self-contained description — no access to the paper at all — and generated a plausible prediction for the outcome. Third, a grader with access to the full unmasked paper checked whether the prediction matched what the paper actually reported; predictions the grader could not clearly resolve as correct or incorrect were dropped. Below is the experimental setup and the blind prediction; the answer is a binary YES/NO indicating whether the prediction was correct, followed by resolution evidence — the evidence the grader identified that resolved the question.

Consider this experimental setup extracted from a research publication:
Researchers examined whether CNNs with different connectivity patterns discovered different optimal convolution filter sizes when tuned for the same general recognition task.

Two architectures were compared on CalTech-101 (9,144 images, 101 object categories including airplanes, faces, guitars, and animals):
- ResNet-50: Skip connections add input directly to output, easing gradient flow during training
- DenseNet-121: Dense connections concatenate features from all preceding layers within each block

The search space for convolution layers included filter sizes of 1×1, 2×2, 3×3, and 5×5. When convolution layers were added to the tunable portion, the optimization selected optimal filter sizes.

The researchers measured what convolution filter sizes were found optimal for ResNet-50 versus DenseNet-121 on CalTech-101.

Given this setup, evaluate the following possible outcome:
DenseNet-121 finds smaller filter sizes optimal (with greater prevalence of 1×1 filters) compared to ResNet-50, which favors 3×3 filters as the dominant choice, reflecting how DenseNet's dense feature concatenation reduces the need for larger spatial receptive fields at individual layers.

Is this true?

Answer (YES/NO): NO